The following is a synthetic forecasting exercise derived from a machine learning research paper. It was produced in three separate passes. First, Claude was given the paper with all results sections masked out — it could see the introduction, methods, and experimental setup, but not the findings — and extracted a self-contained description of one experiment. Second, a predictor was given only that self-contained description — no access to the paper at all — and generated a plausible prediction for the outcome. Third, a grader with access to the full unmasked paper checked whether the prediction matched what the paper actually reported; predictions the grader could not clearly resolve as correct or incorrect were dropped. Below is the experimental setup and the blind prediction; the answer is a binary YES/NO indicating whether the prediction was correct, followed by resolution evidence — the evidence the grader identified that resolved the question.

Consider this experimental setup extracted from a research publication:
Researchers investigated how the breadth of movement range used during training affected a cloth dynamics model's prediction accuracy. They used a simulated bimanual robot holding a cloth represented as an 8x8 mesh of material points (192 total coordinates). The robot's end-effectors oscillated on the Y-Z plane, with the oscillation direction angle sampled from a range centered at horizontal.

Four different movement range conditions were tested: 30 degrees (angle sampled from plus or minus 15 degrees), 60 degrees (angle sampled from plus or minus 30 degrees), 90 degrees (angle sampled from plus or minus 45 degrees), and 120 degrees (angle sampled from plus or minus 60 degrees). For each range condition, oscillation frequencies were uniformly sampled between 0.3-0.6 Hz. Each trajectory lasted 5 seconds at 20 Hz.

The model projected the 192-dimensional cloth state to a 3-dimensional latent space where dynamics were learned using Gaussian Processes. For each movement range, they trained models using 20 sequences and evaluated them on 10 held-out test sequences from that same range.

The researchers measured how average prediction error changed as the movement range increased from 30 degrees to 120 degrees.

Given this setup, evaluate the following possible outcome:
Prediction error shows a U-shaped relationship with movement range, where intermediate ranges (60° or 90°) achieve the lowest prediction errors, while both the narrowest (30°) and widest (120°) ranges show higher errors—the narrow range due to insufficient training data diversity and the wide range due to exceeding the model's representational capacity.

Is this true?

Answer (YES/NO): NO